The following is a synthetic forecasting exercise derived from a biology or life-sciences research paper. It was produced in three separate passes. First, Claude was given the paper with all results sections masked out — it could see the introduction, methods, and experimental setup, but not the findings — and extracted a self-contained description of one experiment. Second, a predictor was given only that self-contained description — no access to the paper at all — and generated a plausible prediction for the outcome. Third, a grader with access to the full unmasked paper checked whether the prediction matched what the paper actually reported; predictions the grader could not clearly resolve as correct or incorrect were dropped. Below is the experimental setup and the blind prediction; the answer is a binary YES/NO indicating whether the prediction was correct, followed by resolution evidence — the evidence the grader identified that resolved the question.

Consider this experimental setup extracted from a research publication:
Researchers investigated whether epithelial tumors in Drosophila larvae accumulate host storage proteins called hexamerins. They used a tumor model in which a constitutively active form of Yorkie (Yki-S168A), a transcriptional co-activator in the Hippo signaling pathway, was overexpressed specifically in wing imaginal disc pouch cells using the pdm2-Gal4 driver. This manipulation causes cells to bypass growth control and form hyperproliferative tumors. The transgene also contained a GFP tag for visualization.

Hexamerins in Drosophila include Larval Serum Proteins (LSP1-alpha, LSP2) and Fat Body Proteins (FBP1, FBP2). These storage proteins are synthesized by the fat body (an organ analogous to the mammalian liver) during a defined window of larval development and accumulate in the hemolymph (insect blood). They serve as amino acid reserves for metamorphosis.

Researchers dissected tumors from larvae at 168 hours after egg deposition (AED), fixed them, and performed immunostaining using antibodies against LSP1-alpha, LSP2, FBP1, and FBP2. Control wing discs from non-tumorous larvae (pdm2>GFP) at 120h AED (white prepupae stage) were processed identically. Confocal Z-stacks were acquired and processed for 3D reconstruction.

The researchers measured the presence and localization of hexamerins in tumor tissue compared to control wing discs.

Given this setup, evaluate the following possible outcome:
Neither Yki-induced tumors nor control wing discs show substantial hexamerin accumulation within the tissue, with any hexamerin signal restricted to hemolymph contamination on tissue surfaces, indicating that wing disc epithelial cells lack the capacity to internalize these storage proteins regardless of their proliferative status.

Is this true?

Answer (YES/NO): NO